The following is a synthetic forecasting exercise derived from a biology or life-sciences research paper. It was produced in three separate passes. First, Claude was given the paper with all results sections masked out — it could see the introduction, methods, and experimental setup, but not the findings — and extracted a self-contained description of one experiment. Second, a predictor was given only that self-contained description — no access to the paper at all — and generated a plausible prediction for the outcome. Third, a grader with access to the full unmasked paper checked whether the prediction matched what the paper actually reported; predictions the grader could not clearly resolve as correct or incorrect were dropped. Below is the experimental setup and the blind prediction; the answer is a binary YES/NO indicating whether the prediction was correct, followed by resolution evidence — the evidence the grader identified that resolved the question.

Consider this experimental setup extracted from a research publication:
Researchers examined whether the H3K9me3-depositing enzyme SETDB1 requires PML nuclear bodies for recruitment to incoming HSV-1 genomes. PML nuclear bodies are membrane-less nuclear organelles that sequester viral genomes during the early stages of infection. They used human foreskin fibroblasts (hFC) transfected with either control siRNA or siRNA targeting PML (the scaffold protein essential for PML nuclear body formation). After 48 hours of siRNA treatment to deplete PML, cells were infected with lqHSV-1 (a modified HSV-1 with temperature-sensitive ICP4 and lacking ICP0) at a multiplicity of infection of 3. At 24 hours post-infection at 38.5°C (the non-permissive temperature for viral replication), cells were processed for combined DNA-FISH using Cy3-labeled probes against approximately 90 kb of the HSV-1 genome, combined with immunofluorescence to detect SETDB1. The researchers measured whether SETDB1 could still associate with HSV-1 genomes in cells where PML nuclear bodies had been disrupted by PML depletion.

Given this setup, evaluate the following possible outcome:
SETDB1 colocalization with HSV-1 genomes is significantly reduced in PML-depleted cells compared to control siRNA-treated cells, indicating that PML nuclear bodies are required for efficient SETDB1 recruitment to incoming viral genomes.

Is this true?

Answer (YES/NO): NO